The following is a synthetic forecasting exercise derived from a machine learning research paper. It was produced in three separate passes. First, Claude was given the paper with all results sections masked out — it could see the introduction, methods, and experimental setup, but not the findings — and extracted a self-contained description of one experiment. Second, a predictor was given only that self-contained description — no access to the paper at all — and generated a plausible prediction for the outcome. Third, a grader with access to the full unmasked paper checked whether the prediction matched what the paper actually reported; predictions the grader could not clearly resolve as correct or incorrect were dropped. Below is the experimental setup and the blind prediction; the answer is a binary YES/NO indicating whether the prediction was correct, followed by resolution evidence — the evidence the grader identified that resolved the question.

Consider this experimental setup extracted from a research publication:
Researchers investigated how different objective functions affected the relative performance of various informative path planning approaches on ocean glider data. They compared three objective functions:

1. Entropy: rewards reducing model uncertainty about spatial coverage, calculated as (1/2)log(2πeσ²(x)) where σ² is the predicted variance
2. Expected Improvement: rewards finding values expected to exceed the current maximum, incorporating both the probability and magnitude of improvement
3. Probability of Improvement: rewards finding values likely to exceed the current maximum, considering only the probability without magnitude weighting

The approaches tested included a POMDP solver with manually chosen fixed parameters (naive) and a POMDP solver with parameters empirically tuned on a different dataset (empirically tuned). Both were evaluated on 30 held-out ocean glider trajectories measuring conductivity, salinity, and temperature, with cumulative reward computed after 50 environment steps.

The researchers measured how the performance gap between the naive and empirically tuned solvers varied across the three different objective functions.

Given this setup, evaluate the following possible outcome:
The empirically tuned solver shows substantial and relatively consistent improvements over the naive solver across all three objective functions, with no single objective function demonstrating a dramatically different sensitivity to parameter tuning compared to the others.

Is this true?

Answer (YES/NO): NO